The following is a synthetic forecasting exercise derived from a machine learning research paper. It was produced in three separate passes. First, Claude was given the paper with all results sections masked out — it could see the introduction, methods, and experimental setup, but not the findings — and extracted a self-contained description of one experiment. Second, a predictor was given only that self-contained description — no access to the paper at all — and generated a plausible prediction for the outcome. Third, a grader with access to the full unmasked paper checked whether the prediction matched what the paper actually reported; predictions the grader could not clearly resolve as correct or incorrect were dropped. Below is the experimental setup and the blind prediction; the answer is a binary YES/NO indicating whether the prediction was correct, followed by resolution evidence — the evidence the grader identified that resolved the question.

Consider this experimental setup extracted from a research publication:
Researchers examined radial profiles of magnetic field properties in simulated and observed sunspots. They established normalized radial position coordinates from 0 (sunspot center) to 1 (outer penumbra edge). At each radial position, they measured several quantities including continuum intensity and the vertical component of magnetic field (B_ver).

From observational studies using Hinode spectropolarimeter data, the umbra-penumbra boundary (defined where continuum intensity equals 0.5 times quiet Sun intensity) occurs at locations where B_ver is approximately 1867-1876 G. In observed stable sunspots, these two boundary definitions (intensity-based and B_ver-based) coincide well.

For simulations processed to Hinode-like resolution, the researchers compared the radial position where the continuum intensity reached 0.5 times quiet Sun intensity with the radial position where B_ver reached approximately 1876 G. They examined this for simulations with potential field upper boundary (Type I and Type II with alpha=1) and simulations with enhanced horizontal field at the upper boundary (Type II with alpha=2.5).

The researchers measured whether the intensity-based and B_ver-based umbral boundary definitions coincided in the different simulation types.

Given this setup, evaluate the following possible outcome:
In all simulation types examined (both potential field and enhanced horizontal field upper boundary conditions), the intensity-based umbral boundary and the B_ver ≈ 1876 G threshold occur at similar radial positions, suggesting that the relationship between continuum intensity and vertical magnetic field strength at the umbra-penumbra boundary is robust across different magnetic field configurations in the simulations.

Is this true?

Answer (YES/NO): NO